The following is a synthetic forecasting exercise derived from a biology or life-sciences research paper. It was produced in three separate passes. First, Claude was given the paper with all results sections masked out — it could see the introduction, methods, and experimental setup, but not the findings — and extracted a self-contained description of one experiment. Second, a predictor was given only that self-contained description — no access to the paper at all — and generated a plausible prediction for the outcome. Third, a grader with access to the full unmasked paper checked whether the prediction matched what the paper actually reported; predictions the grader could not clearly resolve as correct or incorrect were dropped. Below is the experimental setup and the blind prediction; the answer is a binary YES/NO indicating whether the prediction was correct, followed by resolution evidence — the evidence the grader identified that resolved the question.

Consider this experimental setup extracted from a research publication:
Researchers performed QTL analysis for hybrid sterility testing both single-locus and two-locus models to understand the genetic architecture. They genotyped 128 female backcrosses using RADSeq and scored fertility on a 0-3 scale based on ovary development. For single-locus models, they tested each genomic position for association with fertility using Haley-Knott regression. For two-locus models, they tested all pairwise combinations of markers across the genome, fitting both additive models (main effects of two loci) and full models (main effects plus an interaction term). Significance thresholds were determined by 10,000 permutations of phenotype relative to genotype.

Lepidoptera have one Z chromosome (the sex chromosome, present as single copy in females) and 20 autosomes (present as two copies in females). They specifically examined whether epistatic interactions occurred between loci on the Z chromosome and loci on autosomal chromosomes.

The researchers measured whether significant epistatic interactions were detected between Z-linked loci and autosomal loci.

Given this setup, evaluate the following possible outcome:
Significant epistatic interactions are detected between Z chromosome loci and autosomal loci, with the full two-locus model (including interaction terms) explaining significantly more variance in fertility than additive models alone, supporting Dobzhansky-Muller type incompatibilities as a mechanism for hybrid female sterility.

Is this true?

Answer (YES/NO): YES